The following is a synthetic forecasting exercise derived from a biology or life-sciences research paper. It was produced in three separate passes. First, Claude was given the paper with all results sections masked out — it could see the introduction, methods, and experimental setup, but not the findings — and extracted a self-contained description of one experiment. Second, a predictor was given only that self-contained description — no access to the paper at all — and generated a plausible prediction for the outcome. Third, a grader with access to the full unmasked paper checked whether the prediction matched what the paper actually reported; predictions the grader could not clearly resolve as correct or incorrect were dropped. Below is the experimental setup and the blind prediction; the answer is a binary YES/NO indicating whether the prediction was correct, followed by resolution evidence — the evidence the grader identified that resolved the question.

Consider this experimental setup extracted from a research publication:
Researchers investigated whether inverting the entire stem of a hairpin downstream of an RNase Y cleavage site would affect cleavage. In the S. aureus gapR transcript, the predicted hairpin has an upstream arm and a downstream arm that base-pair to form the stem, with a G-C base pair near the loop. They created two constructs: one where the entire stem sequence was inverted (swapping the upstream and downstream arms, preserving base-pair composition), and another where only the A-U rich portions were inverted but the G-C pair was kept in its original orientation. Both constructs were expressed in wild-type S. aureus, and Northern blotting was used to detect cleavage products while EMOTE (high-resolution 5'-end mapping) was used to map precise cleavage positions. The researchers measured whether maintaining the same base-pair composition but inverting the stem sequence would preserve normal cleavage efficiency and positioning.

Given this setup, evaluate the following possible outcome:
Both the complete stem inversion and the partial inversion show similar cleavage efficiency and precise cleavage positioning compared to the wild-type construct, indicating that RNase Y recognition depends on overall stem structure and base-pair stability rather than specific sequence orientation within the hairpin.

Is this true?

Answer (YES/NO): NO